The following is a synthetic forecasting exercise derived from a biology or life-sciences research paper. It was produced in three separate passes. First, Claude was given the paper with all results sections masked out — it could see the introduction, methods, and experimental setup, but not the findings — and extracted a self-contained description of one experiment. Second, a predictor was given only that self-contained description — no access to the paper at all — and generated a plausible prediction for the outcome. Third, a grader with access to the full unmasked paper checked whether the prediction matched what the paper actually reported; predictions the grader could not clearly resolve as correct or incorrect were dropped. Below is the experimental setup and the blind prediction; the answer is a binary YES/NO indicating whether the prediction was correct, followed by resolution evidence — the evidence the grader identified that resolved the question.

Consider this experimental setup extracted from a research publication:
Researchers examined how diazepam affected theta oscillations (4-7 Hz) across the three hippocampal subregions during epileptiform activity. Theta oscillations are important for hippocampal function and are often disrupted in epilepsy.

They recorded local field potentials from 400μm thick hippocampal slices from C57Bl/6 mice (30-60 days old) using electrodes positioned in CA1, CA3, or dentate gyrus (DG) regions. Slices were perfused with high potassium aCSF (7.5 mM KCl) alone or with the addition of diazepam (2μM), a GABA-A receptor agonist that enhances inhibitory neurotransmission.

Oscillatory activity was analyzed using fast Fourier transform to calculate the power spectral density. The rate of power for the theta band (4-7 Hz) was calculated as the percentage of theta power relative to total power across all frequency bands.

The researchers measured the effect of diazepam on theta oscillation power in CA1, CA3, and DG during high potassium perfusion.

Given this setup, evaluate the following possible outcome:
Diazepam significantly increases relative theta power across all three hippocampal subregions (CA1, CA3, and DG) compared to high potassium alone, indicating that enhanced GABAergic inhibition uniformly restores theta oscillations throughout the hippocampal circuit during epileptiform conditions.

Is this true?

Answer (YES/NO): NO